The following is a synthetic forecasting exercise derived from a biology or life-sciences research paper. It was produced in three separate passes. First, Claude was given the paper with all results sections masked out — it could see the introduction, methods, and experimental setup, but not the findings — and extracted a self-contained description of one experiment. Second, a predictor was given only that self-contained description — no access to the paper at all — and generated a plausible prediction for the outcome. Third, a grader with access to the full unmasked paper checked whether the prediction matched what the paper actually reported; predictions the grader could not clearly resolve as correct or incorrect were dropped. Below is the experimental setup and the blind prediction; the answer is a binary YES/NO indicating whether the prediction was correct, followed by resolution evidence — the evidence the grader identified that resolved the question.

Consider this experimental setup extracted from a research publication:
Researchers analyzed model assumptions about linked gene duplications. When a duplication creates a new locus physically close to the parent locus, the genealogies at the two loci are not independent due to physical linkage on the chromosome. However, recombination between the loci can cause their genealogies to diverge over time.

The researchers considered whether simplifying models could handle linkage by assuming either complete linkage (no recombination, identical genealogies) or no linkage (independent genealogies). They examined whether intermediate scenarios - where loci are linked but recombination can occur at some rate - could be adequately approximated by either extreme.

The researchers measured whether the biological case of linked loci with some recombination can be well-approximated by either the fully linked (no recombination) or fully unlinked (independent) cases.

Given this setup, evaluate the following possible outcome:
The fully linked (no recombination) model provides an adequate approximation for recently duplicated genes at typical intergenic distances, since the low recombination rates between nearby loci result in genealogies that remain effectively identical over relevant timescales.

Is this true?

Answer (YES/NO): NO